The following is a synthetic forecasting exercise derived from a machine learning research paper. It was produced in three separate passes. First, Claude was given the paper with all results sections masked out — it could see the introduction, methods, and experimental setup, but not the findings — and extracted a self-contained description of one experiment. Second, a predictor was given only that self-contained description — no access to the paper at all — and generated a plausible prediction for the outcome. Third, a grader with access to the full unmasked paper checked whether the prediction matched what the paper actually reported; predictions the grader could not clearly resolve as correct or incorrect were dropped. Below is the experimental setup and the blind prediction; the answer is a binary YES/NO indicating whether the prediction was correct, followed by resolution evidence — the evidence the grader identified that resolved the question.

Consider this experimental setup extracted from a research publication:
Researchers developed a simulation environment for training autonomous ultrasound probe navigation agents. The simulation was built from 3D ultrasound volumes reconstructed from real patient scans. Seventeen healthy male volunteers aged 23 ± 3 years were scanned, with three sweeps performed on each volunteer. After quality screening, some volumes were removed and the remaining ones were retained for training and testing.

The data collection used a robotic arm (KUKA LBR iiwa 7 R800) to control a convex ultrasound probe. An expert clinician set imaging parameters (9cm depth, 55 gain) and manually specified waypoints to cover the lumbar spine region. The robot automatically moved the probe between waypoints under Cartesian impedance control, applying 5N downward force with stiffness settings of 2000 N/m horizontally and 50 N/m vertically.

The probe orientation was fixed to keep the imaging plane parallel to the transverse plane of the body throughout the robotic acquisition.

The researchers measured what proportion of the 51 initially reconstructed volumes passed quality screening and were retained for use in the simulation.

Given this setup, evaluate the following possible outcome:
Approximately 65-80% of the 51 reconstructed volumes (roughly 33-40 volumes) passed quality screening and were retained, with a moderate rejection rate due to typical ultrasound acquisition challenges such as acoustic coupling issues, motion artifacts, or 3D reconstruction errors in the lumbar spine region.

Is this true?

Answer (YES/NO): NO